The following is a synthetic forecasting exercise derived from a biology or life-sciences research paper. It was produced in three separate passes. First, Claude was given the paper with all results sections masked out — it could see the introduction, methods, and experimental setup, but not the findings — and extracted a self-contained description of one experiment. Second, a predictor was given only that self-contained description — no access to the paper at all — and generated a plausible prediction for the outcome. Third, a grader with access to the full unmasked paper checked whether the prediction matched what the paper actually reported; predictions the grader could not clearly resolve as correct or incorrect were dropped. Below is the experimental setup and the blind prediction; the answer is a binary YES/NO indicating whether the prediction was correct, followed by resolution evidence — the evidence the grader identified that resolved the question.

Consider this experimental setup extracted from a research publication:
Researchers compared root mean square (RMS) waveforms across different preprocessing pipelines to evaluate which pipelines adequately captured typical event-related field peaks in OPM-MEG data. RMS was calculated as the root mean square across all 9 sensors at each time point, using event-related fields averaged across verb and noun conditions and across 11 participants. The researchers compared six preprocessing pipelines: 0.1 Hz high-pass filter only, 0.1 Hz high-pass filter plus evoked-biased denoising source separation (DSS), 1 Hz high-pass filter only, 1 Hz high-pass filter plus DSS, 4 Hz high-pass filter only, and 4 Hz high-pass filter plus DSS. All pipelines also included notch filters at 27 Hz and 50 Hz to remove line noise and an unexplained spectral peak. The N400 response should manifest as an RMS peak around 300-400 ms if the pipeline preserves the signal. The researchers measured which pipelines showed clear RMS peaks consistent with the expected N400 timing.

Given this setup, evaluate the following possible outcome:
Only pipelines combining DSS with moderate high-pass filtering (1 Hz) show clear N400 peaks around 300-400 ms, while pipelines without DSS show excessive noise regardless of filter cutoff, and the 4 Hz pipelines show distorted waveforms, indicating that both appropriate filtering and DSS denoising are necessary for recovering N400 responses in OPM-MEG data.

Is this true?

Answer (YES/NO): NO